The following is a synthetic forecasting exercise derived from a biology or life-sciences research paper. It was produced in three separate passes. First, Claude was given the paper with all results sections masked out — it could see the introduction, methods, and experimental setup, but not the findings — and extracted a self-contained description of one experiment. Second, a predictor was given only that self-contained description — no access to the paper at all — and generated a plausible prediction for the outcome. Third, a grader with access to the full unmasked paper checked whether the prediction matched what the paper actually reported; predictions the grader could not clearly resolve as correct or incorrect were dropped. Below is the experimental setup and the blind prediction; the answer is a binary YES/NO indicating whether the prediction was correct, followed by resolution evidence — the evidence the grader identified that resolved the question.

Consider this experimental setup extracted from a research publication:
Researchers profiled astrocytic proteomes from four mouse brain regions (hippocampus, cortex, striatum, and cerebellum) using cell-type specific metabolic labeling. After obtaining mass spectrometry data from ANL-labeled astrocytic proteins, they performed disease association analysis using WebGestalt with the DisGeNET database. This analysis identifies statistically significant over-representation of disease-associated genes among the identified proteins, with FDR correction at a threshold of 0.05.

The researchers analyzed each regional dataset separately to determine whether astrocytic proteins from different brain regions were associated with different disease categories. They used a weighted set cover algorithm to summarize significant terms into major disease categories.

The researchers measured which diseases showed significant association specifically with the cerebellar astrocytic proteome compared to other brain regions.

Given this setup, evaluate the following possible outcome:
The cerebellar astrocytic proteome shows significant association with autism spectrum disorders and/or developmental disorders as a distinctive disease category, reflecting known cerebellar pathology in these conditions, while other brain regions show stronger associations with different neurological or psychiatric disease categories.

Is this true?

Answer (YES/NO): NO